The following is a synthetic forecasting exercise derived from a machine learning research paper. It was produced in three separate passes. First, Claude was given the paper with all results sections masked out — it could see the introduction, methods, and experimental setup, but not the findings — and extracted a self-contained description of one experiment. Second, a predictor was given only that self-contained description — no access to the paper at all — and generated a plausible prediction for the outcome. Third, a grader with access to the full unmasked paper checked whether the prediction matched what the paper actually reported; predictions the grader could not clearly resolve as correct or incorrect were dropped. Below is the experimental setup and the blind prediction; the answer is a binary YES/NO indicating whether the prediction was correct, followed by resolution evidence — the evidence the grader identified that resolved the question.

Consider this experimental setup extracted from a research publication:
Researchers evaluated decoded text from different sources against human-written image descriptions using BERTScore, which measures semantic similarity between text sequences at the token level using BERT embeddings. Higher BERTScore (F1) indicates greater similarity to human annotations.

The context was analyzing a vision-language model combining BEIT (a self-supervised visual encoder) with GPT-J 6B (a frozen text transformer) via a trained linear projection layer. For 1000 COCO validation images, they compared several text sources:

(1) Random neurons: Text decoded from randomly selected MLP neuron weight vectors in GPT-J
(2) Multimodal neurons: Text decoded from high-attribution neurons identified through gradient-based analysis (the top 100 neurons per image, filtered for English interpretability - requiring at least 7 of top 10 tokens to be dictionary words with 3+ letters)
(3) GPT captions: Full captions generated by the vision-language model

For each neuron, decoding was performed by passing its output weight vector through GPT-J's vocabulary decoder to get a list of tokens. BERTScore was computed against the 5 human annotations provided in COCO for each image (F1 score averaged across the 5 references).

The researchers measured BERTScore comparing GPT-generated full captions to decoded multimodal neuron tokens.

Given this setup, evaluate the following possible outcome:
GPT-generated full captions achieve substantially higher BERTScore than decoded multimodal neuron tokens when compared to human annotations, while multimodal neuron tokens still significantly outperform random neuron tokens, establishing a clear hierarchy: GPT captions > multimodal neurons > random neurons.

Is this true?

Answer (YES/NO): YES